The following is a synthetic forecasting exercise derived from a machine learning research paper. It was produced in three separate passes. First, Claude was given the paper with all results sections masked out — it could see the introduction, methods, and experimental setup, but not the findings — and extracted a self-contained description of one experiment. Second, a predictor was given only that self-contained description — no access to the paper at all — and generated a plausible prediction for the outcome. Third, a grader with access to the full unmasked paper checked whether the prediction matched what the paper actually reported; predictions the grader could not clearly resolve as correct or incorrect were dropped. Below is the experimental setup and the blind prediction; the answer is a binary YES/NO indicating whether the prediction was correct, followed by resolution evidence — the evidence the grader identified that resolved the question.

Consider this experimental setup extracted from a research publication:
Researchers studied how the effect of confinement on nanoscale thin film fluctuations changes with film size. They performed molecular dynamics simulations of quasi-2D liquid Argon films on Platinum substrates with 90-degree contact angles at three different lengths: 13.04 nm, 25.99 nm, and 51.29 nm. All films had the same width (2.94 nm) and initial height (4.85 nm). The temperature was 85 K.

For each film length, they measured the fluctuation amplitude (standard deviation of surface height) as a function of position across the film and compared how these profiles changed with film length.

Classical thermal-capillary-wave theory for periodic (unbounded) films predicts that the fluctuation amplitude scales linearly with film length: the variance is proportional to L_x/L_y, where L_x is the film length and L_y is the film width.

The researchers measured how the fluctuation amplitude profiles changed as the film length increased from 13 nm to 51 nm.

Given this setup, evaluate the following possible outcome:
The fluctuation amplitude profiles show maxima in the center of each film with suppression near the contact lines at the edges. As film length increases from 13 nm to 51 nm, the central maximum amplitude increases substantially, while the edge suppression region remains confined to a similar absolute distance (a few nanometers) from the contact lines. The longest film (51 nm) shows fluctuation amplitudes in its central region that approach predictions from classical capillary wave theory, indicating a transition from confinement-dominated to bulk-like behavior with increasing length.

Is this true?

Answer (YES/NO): NO